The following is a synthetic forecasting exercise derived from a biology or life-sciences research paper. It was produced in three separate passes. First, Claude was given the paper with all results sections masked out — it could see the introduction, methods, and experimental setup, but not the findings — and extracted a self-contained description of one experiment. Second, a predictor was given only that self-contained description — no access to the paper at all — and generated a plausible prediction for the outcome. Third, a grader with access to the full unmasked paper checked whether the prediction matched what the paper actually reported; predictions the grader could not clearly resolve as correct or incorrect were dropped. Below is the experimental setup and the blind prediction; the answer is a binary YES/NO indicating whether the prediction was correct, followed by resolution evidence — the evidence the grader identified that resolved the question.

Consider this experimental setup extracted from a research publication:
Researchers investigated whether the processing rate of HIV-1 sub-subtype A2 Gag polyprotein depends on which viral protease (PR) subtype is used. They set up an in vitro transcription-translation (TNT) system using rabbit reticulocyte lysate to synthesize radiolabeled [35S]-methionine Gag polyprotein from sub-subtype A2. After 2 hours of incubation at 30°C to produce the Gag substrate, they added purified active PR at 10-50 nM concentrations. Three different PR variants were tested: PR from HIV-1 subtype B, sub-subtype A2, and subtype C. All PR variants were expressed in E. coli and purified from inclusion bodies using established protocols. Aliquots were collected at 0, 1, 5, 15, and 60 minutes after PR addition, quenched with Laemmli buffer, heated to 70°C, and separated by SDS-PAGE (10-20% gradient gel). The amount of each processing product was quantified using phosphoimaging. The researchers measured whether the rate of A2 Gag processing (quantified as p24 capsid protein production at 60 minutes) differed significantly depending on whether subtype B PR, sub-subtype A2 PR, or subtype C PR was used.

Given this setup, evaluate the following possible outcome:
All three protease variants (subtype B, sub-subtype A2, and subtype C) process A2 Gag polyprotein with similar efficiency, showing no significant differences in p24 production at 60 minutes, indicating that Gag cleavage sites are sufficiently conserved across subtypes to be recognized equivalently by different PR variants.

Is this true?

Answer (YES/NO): NO